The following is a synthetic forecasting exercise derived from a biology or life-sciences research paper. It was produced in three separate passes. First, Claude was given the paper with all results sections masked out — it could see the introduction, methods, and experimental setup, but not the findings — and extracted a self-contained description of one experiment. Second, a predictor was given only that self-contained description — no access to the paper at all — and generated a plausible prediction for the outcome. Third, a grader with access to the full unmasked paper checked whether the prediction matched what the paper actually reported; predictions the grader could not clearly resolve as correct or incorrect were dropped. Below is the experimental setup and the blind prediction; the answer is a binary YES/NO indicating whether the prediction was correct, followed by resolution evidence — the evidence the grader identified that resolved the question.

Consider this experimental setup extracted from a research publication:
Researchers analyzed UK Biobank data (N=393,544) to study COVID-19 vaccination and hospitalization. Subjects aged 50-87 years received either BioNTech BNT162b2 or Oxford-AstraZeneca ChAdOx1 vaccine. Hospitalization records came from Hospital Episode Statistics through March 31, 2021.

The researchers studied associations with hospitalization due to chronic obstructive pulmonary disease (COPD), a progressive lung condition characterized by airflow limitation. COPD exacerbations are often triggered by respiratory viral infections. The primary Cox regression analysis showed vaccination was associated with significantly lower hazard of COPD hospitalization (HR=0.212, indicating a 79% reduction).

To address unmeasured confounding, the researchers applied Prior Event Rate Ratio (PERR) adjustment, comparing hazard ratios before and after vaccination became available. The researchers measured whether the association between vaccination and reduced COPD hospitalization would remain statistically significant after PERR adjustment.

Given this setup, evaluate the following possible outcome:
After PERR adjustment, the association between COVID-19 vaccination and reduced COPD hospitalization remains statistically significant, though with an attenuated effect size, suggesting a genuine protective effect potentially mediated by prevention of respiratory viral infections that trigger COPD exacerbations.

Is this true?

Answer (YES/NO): YES